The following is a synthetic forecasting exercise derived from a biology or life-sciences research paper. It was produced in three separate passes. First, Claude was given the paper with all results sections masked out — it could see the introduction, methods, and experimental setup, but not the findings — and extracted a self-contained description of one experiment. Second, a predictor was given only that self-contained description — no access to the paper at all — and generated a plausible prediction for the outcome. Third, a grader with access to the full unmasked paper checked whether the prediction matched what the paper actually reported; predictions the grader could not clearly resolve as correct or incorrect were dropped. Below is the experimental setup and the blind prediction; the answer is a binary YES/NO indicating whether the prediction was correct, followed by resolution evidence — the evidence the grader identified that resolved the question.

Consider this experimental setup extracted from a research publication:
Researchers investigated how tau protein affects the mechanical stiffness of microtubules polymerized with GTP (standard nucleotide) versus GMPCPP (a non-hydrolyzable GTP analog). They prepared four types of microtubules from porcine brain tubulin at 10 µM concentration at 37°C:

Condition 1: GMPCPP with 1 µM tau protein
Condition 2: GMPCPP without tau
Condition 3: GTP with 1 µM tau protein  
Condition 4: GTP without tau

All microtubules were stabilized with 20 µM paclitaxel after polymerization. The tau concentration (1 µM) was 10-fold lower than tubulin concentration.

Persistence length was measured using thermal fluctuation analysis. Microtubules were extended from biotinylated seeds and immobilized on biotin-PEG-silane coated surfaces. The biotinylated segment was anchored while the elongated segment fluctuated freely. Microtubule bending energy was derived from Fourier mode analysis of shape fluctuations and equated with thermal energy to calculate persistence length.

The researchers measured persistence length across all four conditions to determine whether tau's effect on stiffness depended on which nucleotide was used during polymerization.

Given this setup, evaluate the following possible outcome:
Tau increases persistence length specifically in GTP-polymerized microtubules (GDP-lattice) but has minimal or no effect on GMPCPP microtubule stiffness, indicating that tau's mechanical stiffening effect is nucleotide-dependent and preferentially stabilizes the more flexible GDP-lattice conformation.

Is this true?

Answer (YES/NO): NO